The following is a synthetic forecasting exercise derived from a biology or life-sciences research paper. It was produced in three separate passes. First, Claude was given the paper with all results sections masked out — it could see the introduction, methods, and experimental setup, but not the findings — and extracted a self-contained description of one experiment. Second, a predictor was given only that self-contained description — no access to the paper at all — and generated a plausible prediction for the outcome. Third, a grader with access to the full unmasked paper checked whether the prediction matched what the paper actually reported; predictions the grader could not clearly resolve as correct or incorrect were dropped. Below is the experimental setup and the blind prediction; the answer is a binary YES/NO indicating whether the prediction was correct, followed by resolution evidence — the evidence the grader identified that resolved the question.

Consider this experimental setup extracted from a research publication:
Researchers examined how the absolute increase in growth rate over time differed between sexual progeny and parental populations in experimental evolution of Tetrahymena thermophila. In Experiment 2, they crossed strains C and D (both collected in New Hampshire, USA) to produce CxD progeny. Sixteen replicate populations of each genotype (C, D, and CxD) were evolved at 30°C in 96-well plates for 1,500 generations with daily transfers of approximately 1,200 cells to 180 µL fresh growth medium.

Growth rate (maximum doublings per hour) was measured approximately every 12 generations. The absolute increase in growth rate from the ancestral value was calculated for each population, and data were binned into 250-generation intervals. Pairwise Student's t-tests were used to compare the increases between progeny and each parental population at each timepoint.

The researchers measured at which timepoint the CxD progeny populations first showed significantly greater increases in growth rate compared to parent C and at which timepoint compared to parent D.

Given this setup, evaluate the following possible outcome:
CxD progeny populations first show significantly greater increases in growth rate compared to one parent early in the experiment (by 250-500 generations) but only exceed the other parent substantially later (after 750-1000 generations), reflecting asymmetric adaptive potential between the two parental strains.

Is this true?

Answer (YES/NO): NO